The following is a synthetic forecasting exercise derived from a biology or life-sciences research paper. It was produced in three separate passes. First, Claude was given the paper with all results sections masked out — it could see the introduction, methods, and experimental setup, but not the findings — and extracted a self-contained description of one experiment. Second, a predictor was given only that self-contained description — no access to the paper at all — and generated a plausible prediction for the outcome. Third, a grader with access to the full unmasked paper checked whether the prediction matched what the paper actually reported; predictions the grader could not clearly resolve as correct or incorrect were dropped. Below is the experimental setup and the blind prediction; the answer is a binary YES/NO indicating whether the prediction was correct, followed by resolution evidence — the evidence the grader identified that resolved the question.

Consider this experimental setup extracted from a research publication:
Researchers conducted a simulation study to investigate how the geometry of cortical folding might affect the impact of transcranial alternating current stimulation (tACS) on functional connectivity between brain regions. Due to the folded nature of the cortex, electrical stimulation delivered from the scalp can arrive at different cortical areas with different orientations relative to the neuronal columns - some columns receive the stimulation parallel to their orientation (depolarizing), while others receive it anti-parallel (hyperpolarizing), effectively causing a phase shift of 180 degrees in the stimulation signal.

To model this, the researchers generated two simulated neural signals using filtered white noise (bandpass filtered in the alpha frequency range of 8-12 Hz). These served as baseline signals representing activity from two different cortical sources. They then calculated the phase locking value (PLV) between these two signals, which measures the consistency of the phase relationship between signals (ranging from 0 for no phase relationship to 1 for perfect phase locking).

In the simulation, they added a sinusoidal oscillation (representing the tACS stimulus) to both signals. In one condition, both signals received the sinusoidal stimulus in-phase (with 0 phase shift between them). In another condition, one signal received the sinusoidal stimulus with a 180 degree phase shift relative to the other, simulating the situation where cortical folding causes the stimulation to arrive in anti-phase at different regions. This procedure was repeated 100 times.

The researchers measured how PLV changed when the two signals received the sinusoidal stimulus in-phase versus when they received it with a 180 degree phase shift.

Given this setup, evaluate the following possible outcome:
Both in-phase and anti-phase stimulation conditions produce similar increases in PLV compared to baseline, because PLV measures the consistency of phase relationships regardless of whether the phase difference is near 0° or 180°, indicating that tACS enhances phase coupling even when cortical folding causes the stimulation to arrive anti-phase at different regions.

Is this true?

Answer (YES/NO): NO